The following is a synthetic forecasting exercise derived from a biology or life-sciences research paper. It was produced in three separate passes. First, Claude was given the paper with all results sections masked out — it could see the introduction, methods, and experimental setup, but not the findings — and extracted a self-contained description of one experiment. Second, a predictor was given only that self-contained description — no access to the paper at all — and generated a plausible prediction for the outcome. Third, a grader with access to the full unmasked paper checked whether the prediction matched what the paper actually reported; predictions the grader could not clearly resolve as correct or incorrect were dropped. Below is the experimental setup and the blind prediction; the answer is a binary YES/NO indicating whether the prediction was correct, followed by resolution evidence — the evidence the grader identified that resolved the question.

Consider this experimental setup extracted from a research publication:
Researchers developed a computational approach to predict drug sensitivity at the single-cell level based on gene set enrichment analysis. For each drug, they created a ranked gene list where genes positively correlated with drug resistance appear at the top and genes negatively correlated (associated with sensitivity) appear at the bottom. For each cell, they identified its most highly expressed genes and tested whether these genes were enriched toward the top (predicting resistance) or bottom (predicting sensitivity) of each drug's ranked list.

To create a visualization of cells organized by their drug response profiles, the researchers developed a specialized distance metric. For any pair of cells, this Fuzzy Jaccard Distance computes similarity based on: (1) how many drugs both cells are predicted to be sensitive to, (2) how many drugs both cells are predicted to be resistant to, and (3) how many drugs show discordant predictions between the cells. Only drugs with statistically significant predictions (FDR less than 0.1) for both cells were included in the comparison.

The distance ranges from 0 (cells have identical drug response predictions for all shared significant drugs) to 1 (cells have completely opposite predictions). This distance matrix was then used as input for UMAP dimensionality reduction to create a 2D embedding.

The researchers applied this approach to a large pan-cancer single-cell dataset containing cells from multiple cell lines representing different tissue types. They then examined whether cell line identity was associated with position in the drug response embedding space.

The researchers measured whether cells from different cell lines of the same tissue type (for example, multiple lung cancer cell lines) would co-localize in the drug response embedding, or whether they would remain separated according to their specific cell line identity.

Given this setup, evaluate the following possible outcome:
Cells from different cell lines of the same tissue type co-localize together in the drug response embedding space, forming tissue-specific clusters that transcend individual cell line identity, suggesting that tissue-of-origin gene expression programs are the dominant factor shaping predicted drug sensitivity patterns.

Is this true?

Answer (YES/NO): NO